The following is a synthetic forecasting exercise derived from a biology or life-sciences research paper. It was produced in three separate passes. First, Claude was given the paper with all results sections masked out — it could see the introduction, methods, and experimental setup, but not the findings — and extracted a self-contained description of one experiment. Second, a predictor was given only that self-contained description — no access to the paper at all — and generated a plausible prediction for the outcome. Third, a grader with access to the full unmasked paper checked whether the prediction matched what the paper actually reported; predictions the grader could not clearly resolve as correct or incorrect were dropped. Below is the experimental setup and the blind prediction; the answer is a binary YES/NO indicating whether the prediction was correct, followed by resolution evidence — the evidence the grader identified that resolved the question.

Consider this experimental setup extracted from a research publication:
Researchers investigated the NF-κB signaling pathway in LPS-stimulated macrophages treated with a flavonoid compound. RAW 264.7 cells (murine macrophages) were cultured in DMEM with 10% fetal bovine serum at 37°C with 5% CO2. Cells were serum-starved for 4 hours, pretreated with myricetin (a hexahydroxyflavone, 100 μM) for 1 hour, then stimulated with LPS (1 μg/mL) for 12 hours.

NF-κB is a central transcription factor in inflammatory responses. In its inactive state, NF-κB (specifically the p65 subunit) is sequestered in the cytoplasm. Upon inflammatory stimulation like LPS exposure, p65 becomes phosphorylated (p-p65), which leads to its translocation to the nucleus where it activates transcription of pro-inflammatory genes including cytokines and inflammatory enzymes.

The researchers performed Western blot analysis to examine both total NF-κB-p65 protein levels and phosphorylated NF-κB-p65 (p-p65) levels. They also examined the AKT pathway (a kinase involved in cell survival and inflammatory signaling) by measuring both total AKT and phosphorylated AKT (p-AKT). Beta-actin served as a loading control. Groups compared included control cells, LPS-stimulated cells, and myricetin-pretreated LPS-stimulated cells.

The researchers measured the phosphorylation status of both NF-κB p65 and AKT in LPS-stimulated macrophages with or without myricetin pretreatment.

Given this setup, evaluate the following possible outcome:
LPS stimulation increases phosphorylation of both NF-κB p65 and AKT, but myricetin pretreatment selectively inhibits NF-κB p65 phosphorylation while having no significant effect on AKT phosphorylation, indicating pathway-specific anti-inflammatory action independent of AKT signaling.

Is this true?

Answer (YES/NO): NO